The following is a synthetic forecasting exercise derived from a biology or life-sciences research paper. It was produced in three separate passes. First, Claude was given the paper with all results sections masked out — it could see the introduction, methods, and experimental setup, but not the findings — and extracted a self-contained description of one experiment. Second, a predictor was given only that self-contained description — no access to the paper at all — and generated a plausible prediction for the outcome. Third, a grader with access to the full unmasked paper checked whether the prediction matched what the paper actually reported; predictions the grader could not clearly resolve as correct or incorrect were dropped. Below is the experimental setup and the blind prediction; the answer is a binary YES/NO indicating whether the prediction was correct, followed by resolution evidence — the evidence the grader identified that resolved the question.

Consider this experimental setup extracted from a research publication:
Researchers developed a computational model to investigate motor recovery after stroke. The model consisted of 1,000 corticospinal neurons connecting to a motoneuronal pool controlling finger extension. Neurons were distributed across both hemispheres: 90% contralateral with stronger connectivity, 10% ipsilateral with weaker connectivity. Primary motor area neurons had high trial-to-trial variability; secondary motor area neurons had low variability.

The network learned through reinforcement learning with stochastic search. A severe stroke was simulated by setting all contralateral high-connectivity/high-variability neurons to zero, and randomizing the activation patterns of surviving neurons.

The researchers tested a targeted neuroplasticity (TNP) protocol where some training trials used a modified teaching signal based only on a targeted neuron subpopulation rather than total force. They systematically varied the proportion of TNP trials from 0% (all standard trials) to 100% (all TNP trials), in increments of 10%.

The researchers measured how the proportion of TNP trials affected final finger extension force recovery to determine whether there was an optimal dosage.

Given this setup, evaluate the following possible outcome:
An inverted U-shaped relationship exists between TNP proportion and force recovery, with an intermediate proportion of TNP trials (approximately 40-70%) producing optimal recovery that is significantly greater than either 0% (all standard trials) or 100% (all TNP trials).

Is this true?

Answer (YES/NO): NO